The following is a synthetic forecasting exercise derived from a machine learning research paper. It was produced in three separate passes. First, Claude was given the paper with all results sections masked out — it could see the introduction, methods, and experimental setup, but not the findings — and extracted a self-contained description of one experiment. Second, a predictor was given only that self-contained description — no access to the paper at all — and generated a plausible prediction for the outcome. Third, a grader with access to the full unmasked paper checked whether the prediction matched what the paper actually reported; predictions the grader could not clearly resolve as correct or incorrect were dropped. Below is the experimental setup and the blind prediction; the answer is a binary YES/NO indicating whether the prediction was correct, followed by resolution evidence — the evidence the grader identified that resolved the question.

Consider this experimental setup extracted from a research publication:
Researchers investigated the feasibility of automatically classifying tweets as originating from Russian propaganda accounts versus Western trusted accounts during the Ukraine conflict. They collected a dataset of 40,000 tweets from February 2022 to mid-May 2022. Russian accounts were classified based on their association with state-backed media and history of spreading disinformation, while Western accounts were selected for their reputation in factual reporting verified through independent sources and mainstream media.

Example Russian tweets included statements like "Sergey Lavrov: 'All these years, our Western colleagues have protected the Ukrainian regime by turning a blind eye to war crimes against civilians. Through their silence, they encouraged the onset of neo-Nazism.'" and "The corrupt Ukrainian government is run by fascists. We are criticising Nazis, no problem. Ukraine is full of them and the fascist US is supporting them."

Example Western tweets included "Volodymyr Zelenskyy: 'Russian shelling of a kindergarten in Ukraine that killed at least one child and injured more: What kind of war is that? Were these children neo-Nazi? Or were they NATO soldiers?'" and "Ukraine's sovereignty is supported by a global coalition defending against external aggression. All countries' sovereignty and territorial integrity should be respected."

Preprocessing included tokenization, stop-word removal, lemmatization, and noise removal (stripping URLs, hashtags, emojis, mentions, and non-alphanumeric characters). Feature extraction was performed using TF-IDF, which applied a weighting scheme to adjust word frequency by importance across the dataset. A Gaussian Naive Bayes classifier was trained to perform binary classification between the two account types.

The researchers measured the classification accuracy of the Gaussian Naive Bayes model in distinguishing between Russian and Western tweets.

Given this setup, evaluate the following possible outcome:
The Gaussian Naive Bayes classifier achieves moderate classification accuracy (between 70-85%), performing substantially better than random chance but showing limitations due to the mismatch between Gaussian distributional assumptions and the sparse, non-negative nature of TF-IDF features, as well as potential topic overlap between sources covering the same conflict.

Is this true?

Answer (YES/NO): YES